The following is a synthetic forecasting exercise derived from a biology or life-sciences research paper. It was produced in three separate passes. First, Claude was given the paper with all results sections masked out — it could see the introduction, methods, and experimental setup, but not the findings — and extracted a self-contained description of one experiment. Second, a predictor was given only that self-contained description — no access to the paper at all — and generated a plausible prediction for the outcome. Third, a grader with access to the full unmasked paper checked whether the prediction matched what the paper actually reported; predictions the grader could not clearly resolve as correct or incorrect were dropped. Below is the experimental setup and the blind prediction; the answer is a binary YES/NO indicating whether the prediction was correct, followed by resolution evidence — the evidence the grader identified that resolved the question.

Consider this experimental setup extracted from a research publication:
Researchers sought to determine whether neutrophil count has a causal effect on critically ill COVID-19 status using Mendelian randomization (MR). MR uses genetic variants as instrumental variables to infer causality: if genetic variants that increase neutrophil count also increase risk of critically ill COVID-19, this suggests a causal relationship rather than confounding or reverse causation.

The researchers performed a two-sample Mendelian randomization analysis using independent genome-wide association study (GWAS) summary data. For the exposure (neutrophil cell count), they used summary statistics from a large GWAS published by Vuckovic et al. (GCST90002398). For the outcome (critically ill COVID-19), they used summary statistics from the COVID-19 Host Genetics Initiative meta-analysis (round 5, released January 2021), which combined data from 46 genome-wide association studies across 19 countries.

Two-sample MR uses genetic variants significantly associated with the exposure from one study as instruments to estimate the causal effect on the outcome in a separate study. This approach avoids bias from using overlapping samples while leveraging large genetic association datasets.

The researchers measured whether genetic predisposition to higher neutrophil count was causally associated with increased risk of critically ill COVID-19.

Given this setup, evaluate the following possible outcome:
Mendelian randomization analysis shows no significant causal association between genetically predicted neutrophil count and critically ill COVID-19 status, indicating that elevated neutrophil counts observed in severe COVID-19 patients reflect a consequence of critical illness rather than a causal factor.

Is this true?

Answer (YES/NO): NO